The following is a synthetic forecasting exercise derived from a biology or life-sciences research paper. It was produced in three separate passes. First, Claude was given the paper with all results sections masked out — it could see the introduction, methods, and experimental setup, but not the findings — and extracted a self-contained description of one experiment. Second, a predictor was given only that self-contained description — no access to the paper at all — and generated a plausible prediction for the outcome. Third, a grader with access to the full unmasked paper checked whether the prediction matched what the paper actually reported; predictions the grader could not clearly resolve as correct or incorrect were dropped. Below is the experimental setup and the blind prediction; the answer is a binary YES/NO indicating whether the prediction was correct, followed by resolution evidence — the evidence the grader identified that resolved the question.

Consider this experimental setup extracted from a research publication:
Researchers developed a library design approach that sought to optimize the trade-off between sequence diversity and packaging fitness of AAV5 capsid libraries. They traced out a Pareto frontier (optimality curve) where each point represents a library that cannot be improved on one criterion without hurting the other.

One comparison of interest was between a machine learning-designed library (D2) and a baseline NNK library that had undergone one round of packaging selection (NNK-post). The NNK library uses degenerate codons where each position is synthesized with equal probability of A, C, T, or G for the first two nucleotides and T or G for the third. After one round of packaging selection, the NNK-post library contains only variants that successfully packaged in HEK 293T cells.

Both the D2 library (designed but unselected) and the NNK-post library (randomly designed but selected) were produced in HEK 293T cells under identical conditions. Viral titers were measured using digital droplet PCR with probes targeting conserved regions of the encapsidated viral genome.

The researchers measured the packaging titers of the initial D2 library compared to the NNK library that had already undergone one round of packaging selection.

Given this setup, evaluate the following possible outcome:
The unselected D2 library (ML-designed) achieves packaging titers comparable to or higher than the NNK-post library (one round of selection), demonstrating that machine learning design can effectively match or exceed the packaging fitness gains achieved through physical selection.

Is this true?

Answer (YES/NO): YES